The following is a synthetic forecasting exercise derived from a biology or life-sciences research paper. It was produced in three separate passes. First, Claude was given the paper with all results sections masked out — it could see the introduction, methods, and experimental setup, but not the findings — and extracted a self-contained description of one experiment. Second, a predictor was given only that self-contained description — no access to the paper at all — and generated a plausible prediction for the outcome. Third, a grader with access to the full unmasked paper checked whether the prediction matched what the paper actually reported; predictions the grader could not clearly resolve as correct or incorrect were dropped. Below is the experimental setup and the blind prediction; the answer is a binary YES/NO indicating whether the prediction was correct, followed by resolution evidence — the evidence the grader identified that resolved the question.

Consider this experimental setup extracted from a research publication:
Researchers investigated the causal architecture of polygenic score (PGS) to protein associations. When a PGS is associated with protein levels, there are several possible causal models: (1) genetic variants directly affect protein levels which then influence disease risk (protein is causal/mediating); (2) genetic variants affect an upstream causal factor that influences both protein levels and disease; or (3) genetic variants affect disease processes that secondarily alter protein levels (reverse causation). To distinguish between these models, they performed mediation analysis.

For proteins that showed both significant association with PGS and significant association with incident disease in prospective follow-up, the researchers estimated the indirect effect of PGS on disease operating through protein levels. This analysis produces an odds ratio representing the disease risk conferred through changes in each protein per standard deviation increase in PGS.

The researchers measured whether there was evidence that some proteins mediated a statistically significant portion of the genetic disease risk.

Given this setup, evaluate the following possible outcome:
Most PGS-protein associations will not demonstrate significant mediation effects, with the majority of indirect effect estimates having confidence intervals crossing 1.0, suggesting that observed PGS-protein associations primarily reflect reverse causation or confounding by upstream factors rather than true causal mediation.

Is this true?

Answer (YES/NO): NO